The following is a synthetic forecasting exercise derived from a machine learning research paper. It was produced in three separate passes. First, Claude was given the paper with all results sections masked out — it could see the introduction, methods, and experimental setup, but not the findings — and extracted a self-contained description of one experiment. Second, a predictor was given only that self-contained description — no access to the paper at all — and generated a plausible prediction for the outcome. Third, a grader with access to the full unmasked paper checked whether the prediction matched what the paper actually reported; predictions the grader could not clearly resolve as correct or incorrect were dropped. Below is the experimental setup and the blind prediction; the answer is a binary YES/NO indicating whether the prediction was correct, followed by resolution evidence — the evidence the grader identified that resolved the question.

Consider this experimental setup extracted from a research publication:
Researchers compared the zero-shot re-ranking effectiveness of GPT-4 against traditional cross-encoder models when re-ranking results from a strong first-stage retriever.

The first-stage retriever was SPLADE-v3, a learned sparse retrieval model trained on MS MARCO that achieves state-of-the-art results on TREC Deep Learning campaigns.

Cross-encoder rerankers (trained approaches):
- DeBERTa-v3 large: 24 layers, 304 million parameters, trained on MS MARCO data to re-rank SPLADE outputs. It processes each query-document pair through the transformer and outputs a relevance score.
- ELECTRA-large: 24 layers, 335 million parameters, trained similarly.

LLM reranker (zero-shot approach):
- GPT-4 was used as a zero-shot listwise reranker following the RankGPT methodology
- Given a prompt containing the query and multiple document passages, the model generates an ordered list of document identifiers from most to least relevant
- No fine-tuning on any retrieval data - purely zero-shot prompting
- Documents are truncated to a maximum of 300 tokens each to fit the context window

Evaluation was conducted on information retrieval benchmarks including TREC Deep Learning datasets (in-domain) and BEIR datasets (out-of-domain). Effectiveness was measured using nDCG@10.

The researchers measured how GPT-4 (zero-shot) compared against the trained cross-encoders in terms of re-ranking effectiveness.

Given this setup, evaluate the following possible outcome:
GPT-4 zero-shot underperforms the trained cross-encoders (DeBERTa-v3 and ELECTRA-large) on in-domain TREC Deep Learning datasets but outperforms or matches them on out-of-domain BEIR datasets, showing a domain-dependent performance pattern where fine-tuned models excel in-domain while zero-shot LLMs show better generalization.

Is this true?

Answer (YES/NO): NO